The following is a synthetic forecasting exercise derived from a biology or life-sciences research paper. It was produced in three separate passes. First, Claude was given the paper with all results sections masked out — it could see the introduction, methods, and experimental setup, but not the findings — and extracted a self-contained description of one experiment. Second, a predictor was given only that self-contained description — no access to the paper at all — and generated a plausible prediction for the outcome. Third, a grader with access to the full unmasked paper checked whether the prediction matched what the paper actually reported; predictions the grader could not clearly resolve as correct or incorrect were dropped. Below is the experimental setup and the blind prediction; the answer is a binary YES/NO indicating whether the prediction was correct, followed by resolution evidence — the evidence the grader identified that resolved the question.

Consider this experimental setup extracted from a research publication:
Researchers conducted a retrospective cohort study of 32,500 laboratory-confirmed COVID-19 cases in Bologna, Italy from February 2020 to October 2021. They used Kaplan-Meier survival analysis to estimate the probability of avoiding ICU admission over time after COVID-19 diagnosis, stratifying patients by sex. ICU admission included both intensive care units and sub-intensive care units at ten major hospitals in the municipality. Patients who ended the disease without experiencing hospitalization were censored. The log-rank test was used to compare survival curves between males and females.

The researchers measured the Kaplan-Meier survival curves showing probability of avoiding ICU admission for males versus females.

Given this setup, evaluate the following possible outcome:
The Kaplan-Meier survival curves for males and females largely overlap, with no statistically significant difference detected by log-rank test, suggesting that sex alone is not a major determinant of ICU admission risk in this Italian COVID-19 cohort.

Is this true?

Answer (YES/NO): NO